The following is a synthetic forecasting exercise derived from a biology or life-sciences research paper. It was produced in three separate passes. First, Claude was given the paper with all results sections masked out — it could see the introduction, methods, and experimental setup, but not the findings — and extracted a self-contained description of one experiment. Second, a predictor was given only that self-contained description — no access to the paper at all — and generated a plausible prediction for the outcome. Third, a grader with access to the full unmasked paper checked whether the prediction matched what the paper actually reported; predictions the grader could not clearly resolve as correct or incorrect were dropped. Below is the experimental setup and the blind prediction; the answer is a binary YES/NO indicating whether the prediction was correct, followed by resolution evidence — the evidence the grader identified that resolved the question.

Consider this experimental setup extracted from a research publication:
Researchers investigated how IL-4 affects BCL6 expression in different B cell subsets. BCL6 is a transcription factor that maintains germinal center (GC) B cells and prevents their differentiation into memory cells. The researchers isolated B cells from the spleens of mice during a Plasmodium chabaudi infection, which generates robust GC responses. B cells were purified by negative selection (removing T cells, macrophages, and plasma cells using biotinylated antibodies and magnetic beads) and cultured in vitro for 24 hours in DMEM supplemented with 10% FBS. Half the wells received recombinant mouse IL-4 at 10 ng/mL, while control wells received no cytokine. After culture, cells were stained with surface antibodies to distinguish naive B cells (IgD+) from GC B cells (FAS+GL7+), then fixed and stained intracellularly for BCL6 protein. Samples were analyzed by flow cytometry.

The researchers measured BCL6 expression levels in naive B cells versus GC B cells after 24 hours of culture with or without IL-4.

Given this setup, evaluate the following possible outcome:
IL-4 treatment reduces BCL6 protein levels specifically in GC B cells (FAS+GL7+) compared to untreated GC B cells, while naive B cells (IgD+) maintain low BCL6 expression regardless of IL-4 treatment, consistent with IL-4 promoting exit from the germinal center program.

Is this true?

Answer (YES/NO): NO